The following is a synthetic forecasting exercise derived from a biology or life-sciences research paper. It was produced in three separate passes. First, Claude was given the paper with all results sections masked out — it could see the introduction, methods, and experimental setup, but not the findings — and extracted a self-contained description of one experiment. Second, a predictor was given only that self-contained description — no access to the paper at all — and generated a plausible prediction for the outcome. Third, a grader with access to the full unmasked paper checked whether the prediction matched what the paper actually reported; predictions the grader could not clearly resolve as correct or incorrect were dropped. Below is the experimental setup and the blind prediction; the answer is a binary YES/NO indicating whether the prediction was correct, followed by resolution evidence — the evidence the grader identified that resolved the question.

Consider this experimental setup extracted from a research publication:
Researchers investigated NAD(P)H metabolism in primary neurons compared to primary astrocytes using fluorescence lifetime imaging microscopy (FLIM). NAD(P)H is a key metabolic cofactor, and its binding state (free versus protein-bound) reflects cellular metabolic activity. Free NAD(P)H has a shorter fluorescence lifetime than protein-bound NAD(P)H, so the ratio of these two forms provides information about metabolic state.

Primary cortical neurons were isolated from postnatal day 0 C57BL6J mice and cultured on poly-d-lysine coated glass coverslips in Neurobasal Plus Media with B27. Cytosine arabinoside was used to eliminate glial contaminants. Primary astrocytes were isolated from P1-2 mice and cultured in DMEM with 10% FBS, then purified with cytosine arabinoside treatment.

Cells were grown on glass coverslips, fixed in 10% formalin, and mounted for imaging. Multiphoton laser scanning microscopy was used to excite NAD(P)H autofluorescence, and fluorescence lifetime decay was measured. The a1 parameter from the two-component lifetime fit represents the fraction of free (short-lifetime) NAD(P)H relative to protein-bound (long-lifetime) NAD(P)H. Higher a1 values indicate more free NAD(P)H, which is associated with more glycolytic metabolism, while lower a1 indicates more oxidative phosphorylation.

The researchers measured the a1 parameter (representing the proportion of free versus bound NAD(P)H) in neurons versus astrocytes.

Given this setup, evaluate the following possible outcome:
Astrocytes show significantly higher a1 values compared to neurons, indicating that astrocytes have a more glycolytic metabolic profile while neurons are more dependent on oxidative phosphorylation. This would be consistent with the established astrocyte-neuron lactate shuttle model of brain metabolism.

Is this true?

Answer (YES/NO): YES